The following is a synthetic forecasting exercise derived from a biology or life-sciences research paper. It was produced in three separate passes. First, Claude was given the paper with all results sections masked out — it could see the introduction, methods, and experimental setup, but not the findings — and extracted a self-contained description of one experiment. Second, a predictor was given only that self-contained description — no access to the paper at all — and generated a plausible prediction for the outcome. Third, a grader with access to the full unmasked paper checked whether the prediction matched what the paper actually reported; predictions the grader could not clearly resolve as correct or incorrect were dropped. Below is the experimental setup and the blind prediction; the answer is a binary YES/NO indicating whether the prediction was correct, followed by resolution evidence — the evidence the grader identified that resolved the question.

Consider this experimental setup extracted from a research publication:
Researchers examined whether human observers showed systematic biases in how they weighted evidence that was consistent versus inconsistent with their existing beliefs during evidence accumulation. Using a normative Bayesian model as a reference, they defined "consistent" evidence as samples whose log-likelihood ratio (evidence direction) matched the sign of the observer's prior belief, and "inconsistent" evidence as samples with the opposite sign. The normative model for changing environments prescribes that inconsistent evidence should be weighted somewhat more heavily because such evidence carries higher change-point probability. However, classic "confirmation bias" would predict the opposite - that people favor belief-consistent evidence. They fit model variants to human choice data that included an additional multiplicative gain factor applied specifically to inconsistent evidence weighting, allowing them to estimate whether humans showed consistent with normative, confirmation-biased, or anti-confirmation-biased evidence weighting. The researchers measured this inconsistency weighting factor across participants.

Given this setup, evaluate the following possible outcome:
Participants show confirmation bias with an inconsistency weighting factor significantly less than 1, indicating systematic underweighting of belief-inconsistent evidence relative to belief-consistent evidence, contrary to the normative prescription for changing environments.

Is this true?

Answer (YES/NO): NO